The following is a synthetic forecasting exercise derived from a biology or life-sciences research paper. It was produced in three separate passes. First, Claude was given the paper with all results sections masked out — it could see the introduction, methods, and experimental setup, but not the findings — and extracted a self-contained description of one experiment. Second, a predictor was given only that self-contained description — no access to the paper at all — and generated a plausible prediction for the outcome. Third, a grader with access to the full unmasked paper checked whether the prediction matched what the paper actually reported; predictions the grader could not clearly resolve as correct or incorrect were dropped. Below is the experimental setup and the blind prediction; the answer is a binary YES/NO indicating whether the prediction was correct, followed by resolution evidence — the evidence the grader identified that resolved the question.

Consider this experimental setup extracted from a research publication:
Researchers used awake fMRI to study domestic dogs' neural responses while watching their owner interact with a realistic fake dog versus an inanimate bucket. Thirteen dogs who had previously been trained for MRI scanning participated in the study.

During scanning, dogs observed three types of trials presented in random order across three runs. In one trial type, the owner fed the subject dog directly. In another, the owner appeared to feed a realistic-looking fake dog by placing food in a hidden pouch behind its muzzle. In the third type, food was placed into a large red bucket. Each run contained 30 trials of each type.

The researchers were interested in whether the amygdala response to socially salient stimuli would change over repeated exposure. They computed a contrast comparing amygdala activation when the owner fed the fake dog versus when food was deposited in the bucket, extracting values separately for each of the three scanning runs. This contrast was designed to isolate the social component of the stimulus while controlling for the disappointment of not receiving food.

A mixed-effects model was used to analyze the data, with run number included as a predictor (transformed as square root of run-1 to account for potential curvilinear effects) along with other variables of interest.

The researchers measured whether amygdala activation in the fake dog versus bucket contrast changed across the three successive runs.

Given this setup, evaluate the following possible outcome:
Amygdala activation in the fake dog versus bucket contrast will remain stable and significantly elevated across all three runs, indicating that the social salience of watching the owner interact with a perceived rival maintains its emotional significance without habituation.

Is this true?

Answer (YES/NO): NO